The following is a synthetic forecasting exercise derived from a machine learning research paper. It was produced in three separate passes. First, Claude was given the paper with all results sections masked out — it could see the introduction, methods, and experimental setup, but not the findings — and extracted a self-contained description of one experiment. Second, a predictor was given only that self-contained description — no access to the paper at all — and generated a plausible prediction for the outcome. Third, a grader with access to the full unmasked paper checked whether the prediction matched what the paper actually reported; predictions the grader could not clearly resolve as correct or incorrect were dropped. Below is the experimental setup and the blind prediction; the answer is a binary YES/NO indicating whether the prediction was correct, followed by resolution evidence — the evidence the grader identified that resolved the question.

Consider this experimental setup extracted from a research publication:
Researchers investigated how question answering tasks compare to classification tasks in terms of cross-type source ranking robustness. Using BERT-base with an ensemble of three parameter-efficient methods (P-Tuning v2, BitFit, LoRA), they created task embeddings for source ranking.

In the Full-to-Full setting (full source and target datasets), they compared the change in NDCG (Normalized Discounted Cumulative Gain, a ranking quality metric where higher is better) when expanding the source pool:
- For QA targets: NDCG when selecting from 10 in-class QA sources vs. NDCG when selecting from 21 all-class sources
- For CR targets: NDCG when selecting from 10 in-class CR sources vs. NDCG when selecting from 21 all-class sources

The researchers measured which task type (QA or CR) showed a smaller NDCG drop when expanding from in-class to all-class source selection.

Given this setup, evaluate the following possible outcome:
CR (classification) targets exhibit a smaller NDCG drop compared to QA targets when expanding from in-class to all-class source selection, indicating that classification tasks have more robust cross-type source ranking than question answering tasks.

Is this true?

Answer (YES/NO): YES